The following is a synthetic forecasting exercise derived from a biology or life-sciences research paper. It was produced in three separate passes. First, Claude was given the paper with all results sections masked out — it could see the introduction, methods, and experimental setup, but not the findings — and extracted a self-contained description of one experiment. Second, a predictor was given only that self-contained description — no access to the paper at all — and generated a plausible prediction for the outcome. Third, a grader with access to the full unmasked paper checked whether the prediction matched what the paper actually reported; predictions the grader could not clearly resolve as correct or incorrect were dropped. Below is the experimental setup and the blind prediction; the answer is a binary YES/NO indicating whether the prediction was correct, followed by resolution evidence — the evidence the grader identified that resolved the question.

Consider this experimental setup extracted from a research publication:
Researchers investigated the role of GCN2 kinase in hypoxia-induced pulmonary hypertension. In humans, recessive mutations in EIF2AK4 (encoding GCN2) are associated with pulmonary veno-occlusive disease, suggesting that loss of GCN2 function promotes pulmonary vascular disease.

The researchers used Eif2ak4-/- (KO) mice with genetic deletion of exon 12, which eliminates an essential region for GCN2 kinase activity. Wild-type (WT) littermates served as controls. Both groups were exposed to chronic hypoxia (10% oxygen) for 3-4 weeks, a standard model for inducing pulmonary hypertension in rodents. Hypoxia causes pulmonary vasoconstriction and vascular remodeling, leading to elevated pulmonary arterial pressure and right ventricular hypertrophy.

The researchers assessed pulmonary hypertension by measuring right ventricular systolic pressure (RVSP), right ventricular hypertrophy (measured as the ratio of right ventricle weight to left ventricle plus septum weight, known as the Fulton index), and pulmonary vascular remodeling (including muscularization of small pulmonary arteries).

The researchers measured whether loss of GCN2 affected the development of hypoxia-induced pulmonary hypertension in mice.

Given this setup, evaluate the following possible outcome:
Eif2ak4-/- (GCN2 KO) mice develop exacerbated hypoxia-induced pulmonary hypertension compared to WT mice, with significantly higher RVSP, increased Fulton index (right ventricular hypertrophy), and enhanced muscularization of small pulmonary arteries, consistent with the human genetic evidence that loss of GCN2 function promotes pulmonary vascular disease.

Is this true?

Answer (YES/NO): NO